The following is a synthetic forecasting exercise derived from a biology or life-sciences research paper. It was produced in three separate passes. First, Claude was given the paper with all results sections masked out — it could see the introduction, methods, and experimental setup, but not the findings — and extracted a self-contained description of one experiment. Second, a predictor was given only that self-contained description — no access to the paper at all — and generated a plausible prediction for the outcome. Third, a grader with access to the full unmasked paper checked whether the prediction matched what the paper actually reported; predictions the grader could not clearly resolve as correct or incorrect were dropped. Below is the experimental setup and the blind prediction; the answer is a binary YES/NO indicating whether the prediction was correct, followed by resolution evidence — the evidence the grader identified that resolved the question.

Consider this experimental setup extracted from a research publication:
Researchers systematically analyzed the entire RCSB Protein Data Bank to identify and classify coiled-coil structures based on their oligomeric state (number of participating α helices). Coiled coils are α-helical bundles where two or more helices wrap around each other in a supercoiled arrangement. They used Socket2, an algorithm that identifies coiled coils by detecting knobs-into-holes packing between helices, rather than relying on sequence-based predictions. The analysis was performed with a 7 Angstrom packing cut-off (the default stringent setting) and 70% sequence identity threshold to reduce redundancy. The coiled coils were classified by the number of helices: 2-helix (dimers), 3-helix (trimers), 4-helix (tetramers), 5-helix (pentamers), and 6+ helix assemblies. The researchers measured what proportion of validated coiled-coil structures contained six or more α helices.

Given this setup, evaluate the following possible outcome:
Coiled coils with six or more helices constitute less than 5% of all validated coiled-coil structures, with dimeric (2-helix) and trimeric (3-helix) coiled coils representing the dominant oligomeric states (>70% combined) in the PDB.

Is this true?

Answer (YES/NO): YES